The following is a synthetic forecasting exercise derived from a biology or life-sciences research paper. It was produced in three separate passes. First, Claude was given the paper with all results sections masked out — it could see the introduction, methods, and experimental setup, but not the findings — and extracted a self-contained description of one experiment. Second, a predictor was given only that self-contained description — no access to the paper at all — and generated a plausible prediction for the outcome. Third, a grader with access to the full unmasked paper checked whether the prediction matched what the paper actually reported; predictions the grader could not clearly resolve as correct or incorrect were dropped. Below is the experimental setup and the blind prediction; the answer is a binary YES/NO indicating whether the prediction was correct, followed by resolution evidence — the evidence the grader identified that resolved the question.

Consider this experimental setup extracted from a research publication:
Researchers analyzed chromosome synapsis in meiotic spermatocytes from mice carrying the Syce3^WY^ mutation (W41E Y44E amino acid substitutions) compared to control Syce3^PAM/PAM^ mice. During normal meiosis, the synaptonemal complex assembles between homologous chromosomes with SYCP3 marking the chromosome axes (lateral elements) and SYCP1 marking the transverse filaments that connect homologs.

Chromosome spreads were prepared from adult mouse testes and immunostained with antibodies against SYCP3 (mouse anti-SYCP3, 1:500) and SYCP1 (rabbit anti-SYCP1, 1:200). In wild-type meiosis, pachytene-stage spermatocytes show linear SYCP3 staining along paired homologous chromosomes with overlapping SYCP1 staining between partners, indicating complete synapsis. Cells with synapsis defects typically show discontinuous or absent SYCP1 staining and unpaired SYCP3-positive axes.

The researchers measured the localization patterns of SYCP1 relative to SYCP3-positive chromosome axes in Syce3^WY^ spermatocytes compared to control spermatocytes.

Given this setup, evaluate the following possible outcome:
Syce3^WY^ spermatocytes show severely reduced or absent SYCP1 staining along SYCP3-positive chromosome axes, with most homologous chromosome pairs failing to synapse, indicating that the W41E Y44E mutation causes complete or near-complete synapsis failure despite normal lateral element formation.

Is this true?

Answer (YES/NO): YES